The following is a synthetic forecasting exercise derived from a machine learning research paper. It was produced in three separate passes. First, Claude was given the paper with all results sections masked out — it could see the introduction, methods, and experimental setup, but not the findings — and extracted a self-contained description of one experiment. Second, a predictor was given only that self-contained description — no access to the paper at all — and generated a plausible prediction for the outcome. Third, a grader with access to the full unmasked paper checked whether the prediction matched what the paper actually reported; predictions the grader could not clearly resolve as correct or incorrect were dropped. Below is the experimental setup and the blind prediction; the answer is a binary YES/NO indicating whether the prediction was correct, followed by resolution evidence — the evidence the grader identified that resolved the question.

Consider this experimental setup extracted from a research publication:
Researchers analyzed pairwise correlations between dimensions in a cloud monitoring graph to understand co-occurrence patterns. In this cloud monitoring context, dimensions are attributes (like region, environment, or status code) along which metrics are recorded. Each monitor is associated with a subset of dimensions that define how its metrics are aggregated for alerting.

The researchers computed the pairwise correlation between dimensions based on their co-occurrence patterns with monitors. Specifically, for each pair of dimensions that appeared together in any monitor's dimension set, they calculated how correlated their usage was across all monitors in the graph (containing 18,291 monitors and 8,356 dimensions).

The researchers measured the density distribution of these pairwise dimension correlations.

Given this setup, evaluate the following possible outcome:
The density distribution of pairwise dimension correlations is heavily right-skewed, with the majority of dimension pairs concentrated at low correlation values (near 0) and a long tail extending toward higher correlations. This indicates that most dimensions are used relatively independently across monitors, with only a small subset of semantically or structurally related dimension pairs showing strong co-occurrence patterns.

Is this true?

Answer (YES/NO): NO